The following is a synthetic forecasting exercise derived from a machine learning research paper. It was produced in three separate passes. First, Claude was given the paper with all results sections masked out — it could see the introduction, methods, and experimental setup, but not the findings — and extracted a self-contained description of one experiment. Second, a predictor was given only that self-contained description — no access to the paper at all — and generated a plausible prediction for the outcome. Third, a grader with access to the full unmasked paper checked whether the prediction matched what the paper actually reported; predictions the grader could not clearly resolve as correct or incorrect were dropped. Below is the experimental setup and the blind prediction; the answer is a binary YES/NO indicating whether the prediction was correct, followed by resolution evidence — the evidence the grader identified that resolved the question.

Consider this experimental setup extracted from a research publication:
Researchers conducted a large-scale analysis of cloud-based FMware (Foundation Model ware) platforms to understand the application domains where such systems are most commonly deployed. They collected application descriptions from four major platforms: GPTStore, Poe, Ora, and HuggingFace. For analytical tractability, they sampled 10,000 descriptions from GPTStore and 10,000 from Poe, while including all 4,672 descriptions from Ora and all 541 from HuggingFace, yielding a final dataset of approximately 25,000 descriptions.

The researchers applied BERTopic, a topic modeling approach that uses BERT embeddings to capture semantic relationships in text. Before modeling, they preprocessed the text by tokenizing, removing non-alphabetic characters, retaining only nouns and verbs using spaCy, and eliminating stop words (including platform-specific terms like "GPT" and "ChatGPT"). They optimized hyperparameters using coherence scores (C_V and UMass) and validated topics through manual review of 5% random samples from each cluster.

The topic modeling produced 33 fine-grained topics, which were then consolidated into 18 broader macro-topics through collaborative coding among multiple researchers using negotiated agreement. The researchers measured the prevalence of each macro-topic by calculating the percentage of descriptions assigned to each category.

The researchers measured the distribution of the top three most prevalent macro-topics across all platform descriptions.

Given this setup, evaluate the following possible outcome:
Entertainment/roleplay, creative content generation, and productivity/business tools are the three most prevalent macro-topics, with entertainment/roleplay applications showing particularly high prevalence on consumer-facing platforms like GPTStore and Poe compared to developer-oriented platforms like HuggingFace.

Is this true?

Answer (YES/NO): NO